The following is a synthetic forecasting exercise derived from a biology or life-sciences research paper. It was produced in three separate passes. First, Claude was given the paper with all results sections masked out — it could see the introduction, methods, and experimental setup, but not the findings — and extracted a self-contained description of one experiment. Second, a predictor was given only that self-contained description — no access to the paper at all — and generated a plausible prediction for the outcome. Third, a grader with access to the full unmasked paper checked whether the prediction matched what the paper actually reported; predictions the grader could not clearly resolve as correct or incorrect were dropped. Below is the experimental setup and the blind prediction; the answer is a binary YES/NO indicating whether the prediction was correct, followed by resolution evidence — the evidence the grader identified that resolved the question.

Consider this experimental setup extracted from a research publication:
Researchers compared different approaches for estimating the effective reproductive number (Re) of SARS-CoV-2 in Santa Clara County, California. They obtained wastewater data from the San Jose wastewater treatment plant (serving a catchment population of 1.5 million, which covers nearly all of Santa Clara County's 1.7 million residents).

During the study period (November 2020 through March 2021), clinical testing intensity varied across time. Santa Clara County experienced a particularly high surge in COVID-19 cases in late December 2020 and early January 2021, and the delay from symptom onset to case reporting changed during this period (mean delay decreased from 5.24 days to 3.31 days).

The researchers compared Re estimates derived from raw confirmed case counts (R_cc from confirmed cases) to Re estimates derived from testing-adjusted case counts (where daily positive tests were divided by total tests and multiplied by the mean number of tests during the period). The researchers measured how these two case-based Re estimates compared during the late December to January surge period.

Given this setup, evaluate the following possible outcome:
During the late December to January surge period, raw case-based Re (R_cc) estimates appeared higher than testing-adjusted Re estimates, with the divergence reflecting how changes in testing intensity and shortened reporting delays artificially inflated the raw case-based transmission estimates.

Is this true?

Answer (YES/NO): NO